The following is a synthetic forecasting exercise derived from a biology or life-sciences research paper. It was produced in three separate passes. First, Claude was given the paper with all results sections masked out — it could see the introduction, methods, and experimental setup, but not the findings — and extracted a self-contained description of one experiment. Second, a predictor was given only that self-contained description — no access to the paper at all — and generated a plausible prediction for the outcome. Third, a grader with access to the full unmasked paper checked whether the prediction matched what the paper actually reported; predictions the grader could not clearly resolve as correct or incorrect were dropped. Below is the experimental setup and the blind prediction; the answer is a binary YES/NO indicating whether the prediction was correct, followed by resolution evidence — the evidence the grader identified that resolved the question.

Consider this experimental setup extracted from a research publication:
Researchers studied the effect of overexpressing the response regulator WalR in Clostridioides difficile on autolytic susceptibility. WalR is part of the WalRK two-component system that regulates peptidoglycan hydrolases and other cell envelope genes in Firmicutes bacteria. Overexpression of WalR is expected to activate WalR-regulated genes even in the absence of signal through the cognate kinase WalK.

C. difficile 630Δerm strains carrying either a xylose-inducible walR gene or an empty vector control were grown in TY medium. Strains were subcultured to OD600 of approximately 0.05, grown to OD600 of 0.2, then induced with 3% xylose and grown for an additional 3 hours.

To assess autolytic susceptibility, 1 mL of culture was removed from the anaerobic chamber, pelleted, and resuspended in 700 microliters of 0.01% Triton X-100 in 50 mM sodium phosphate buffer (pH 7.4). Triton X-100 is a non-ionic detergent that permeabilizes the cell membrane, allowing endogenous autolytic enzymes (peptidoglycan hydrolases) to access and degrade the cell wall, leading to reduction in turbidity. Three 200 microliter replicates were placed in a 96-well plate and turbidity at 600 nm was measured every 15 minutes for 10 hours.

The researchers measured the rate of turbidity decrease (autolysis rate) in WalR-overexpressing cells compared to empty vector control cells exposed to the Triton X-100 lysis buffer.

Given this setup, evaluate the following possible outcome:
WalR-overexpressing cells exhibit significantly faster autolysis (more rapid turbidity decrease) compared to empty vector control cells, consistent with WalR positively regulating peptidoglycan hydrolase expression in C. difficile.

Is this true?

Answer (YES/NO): NO